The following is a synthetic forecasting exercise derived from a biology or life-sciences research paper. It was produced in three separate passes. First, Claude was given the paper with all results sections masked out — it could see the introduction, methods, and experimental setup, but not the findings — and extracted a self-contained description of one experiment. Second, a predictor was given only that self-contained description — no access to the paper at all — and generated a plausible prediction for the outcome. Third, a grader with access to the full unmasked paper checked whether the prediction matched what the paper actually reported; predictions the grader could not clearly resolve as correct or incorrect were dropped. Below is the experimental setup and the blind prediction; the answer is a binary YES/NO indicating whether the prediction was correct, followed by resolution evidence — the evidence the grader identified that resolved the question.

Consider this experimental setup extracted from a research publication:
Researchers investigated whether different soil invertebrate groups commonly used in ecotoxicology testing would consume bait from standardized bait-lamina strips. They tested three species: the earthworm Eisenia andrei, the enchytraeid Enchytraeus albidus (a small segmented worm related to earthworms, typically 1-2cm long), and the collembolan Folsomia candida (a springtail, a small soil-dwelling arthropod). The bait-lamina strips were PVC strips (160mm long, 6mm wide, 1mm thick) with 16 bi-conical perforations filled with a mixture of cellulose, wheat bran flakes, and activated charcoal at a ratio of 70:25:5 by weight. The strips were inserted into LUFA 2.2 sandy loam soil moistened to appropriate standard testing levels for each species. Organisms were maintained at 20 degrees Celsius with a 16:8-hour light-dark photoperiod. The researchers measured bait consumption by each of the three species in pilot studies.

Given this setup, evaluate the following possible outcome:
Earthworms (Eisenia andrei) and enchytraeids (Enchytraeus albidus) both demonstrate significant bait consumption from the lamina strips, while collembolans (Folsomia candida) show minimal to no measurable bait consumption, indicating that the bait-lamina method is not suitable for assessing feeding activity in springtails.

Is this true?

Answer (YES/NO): YES